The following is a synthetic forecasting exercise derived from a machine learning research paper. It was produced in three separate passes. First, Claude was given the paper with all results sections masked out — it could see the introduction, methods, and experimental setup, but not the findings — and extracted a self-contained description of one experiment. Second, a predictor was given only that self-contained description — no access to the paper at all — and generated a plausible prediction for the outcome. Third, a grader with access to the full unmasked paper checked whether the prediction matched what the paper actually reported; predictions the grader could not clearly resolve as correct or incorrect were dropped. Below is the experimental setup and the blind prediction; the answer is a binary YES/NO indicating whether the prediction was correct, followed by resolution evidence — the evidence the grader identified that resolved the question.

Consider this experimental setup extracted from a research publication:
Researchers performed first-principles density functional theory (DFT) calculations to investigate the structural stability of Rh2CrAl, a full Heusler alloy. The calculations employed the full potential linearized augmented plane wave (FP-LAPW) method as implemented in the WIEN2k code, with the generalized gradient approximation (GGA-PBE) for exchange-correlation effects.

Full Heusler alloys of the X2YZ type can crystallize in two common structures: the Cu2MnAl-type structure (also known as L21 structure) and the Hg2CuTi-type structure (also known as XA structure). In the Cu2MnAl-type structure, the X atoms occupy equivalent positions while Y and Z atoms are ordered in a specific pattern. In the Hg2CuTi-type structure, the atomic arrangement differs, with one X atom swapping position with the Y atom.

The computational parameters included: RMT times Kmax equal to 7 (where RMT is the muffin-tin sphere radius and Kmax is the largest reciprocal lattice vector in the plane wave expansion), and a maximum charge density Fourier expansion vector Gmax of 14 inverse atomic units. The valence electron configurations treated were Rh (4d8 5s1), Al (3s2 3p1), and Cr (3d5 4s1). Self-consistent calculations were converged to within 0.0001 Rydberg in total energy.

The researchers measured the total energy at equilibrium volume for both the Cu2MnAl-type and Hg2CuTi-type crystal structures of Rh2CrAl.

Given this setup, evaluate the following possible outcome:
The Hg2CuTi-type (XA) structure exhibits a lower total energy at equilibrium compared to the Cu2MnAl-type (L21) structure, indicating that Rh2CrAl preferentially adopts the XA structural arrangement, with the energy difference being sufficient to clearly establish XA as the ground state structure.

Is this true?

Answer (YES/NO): NO